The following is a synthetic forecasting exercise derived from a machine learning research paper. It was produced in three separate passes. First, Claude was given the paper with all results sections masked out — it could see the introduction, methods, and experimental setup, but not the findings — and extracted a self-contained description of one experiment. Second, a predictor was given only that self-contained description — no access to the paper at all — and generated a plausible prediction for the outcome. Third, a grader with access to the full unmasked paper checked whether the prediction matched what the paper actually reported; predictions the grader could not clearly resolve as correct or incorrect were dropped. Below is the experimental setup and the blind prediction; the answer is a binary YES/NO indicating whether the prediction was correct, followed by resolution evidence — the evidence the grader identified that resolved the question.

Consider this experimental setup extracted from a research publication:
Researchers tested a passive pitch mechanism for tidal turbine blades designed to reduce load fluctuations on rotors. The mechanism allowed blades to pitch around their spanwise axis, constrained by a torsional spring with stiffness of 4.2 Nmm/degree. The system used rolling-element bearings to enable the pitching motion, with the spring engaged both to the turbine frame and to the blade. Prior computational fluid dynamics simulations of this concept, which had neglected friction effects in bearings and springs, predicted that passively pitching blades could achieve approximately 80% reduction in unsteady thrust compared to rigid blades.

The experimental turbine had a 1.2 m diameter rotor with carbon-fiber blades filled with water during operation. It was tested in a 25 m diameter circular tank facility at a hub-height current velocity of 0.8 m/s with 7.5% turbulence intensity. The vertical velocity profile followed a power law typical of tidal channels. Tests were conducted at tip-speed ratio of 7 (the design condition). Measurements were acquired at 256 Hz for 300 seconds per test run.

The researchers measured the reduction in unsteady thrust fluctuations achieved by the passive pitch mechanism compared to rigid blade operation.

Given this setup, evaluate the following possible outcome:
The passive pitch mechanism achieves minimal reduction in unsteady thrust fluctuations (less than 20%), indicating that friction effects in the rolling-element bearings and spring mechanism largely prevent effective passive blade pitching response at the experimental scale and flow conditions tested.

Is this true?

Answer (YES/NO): YES